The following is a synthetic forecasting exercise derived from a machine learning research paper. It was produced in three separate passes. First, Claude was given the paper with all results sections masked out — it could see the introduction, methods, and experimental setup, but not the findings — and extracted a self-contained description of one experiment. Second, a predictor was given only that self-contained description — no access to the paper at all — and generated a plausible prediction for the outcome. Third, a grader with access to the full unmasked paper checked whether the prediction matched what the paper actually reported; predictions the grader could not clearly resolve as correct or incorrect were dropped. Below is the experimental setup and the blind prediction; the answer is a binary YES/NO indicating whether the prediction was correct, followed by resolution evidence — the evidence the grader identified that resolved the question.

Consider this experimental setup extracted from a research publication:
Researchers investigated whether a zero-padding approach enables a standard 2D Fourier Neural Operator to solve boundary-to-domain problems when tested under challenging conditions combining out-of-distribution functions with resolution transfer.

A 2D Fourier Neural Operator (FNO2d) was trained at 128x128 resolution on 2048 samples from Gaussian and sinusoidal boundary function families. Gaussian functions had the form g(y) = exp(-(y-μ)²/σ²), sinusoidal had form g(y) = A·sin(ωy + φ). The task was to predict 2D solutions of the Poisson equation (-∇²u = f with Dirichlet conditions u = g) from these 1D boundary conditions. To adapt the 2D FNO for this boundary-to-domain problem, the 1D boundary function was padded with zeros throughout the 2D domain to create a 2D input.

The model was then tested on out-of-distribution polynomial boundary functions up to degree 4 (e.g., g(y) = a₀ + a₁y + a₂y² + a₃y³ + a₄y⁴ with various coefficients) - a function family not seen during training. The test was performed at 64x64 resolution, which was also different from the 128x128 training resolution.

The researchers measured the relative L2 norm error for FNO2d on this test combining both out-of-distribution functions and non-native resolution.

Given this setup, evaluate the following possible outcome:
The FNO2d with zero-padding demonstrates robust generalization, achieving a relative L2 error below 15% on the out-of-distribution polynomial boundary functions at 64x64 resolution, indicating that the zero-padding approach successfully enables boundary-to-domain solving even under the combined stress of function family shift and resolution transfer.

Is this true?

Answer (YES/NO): NO